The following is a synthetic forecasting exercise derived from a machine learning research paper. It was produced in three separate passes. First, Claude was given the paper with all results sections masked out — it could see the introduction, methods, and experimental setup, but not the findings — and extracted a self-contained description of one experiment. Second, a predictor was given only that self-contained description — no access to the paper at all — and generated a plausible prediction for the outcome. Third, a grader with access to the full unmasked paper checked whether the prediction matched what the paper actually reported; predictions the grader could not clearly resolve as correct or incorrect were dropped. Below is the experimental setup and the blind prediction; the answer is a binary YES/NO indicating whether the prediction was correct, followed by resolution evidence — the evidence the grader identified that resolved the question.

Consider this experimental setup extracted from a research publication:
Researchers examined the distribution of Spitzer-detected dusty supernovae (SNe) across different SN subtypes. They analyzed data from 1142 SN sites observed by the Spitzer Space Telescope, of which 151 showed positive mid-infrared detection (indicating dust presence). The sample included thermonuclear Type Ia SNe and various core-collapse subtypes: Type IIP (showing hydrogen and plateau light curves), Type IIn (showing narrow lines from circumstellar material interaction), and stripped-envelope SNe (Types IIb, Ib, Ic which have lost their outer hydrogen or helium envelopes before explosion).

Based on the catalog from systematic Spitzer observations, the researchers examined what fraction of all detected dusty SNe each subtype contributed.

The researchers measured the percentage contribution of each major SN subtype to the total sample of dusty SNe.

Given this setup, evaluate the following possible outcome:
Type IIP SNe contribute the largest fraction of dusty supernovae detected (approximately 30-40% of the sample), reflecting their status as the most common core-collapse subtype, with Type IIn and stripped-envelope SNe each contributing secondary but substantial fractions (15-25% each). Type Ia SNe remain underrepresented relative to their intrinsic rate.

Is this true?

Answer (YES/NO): NO